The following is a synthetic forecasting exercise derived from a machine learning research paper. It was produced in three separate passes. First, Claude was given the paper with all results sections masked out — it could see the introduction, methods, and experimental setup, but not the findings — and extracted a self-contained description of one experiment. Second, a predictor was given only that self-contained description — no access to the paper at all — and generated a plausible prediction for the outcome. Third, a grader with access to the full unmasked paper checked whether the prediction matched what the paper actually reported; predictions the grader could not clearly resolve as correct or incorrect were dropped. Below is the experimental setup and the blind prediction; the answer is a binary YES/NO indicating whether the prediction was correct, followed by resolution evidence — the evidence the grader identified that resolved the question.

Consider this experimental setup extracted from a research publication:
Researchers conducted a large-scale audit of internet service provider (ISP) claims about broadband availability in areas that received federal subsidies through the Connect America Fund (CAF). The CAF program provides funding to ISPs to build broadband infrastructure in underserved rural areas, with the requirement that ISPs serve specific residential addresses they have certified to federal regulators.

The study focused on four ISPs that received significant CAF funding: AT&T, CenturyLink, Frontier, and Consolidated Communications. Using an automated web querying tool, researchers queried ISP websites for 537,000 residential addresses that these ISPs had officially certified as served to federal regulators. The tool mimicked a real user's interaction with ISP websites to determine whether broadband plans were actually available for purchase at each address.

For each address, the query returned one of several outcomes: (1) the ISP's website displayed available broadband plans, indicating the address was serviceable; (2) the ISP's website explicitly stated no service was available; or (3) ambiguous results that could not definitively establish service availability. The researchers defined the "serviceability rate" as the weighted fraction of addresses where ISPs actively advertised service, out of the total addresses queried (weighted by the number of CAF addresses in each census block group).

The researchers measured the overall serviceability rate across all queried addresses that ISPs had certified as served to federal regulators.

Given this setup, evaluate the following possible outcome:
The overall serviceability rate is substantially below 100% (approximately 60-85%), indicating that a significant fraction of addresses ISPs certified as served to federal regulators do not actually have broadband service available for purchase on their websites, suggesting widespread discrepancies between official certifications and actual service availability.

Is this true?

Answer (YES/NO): NO